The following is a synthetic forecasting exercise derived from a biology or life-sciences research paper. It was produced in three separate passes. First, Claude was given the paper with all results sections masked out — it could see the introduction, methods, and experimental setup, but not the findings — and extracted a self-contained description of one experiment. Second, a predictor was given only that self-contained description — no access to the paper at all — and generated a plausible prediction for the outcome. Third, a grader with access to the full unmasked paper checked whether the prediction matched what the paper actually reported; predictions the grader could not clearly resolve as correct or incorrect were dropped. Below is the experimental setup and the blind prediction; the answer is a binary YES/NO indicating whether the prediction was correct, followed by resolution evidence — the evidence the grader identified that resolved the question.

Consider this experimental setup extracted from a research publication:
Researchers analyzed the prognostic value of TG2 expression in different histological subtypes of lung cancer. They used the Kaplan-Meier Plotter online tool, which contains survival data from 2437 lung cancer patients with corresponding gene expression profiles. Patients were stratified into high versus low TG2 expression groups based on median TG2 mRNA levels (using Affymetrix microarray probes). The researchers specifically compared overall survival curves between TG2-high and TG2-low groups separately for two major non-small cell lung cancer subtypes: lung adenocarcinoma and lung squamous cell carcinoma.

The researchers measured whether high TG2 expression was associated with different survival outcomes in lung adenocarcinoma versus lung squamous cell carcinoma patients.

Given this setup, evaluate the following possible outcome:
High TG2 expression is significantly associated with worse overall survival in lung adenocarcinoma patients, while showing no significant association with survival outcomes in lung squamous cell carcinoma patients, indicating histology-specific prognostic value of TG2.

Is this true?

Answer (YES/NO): YES